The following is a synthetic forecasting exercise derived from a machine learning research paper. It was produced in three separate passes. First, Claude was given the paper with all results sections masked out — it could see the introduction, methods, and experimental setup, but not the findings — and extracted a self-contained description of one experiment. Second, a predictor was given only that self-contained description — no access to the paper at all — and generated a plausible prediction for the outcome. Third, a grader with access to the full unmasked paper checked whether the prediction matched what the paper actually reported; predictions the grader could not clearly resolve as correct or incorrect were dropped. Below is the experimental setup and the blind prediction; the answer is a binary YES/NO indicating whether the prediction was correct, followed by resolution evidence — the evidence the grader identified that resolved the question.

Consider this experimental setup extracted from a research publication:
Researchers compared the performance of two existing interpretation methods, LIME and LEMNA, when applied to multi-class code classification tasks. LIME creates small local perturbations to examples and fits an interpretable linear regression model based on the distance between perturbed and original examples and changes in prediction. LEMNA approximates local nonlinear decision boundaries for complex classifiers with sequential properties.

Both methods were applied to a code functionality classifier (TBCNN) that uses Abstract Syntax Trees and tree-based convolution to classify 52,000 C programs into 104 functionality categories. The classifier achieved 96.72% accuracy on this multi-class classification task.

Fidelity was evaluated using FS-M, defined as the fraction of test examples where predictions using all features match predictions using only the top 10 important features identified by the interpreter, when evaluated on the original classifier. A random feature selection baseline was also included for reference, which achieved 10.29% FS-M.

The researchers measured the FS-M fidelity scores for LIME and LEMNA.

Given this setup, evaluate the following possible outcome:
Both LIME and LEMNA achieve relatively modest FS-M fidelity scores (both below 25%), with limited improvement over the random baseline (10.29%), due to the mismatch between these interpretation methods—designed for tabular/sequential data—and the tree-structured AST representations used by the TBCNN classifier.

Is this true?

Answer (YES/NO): NO